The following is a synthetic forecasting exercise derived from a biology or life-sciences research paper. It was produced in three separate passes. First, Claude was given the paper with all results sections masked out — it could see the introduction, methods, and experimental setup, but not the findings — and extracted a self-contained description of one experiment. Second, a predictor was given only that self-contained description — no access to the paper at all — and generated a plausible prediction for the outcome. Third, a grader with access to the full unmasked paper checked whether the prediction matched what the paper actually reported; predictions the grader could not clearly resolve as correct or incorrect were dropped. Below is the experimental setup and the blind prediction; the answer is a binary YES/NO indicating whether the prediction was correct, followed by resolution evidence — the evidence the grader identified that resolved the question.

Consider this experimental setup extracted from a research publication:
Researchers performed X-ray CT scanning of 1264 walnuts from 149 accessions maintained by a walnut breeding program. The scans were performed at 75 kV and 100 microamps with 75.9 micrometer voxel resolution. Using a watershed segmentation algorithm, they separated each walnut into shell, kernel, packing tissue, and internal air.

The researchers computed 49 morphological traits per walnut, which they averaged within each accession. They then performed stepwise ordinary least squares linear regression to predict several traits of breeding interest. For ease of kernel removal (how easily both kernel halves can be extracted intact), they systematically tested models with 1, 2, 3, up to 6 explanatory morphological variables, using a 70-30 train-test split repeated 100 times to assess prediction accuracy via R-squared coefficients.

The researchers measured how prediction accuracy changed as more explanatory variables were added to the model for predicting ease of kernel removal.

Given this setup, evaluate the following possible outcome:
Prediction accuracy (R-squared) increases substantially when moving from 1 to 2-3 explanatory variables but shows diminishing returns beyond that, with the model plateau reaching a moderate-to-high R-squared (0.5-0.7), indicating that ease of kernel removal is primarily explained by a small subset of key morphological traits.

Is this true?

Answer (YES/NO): NO